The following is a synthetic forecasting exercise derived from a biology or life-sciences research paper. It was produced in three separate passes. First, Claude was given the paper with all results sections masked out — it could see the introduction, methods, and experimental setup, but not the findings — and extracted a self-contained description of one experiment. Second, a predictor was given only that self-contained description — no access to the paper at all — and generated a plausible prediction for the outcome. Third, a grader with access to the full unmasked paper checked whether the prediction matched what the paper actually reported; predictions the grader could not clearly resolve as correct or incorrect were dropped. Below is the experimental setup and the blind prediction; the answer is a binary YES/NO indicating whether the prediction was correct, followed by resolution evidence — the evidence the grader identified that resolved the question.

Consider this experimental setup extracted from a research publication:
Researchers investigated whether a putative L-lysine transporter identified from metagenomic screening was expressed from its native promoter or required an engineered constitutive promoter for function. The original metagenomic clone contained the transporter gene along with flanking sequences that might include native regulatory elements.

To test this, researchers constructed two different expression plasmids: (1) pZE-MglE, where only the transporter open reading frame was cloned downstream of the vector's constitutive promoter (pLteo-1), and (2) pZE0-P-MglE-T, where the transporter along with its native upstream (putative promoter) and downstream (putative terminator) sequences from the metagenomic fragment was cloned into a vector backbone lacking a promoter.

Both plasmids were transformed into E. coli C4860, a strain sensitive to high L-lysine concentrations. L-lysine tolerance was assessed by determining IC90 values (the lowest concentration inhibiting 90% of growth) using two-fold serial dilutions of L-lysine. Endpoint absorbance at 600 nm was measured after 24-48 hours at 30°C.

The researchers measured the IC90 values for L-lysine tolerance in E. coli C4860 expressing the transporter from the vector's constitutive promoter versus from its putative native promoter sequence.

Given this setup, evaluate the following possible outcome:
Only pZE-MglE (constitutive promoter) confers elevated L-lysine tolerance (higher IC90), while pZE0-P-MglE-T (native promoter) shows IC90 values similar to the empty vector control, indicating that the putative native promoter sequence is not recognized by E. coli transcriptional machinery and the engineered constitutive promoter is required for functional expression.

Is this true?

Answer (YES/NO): NO